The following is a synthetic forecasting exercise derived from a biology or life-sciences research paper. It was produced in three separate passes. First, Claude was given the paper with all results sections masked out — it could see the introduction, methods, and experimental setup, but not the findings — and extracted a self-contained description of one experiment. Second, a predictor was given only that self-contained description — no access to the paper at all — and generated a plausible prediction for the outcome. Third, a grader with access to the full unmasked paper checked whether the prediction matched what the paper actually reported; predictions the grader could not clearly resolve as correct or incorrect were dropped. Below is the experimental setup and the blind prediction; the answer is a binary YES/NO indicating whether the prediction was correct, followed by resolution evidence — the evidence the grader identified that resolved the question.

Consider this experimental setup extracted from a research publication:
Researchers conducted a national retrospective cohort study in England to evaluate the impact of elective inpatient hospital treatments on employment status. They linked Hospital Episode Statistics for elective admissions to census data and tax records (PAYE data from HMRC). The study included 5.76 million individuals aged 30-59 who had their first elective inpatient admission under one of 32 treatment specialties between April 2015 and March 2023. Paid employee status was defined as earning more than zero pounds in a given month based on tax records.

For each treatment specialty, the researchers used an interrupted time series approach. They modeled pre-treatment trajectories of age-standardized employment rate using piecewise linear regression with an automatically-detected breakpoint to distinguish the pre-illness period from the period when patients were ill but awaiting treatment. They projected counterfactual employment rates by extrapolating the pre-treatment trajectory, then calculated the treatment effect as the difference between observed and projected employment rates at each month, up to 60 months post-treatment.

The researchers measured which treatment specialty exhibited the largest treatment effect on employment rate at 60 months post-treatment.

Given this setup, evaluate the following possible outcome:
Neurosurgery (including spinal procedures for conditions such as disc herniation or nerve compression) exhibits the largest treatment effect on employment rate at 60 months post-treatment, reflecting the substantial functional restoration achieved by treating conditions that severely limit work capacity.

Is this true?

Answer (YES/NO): NO